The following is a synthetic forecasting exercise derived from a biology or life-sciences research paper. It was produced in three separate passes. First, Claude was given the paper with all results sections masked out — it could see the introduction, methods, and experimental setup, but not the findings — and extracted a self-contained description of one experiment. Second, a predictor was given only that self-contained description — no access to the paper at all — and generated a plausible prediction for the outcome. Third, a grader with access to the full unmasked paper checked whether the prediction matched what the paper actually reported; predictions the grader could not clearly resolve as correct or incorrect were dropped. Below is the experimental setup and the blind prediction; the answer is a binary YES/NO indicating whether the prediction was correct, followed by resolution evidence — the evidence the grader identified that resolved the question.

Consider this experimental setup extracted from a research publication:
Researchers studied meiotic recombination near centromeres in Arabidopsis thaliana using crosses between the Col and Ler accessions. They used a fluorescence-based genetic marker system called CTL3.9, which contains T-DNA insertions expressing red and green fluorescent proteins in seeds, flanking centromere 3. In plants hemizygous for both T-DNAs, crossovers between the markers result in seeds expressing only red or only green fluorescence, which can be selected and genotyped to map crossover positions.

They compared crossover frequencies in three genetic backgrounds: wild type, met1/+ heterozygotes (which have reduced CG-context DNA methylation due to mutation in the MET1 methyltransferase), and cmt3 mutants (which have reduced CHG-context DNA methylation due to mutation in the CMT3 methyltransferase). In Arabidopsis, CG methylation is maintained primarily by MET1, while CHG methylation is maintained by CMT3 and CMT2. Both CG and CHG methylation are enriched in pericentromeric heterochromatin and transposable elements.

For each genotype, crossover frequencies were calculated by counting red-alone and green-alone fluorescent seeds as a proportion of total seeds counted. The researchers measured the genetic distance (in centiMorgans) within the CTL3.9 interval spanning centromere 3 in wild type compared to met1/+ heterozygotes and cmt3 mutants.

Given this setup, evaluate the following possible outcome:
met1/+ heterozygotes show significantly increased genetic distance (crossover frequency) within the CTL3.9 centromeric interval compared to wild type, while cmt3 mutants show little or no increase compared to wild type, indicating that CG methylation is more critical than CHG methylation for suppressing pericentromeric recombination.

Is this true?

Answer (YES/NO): NO